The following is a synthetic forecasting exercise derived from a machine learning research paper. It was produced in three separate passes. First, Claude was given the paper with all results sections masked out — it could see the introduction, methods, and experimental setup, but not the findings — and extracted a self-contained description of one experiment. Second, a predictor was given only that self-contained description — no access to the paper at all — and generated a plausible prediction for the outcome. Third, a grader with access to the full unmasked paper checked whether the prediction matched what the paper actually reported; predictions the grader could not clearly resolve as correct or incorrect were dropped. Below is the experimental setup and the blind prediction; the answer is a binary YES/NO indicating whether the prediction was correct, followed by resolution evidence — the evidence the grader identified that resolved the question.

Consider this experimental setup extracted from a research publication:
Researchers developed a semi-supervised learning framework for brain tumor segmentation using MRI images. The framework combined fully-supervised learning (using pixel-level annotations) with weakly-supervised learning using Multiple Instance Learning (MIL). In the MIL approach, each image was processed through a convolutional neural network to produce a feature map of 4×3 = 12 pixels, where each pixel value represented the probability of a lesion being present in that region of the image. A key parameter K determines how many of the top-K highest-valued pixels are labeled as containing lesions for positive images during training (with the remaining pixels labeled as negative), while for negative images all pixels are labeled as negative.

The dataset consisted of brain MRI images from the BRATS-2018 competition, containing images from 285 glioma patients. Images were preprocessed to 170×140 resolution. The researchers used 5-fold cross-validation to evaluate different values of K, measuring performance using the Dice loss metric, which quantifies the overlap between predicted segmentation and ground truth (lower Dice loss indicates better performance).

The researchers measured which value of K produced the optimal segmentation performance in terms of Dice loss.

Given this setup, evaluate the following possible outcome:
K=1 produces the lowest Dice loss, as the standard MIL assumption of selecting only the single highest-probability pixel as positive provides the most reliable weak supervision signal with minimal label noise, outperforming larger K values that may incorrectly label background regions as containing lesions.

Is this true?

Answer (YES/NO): NO